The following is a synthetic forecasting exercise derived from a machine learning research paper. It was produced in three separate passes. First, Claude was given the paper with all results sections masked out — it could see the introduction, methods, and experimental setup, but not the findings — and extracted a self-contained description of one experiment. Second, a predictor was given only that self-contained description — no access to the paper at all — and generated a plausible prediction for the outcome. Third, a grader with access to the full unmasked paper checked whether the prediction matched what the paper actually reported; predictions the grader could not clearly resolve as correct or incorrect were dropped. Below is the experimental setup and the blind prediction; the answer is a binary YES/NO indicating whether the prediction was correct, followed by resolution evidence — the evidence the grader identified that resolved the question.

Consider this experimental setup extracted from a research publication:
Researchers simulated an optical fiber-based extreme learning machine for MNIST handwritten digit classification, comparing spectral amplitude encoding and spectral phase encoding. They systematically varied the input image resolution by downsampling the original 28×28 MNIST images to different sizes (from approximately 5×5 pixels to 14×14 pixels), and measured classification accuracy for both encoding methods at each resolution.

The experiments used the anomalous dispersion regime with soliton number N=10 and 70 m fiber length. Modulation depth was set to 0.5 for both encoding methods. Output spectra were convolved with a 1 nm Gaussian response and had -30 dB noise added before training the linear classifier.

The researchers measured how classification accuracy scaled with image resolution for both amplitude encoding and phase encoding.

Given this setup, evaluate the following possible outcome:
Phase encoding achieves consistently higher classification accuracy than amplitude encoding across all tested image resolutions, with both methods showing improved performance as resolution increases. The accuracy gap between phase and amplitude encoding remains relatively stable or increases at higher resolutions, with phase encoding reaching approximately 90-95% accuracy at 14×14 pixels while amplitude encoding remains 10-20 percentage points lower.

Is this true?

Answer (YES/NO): NO